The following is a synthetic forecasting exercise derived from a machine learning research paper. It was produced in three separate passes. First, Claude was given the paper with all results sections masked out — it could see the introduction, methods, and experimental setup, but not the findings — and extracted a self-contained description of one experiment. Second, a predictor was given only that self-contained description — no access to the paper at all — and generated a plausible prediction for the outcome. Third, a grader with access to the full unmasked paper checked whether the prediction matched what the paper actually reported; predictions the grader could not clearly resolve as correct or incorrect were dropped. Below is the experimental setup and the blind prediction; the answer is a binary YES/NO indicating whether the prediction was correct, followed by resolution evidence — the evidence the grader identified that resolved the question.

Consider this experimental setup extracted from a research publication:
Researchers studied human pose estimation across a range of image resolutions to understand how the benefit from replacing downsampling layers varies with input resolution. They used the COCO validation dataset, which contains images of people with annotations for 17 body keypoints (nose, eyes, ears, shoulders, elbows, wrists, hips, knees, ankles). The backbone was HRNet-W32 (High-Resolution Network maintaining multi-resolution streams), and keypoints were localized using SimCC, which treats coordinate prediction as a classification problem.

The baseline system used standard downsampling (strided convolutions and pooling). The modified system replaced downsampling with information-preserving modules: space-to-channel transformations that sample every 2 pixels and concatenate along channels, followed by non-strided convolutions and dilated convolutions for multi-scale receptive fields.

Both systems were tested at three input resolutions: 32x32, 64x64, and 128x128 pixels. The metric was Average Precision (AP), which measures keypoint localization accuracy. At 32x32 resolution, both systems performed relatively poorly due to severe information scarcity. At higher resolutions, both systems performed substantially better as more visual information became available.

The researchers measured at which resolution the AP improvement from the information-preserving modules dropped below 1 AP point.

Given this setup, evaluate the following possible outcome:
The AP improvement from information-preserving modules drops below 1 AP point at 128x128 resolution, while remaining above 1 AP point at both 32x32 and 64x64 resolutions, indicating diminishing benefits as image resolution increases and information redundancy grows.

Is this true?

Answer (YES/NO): YES